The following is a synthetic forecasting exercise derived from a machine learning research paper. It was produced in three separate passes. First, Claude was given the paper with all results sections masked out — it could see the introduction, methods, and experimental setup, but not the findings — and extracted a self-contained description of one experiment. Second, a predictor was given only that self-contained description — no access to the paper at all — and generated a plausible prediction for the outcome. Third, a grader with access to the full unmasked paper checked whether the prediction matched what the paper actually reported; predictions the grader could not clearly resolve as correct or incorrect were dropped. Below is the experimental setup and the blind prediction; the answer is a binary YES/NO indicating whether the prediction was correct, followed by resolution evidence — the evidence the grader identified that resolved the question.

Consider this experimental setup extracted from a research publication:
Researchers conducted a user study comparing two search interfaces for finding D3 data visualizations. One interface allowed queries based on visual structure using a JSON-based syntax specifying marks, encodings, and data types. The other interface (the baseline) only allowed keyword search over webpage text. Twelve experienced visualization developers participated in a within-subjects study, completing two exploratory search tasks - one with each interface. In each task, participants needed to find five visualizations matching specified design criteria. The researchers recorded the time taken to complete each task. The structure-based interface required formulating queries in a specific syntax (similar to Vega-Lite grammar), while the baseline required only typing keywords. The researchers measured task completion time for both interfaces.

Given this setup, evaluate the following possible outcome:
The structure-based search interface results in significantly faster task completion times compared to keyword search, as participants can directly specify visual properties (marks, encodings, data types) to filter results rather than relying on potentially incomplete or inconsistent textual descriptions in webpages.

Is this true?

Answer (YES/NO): NO